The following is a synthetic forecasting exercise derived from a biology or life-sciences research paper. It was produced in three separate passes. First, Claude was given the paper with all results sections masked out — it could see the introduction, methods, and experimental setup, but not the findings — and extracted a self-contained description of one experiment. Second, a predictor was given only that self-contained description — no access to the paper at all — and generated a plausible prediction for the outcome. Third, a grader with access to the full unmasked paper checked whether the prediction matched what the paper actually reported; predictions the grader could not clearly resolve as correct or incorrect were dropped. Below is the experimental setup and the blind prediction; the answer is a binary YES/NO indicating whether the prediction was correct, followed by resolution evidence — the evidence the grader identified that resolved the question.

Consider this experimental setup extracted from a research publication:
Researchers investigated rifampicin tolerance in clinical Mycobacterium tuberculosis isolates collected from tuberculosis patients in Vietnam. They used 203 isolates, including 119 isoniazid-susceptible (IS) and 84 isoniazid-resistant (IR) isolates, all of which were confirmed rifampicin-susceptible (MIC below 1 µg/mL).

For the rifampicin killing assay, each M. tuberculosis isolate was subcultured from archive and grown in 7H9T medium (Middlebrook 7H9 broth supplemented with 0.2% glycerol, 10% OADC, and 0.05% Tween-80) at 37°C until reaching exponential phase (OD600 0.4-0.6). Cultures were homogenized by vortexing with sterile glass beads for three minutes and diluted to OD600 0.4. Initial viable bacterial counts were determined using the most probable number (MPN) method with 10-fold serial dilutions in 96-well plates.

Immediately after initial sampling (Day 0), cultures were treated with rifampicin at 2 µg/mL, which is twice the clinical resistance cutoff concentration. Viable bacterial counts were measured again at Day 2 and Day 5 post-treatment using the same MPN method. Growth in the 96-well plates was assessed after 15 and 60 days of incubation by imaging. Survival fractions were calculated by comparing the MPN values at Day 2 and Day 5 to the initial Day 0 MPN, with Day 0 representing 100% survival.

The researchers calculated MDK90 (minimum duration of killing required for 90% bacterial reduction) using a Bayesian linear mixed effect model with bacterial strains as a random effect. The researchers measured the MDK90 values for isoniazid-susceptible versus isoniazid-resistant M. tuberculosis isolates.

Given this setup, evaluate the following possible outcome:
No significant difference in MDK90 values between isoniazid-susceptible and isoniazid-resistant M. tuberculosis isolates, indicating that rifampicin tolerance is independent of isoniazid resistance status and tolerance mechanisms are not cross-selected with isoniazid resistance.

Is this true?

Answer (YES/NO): NO